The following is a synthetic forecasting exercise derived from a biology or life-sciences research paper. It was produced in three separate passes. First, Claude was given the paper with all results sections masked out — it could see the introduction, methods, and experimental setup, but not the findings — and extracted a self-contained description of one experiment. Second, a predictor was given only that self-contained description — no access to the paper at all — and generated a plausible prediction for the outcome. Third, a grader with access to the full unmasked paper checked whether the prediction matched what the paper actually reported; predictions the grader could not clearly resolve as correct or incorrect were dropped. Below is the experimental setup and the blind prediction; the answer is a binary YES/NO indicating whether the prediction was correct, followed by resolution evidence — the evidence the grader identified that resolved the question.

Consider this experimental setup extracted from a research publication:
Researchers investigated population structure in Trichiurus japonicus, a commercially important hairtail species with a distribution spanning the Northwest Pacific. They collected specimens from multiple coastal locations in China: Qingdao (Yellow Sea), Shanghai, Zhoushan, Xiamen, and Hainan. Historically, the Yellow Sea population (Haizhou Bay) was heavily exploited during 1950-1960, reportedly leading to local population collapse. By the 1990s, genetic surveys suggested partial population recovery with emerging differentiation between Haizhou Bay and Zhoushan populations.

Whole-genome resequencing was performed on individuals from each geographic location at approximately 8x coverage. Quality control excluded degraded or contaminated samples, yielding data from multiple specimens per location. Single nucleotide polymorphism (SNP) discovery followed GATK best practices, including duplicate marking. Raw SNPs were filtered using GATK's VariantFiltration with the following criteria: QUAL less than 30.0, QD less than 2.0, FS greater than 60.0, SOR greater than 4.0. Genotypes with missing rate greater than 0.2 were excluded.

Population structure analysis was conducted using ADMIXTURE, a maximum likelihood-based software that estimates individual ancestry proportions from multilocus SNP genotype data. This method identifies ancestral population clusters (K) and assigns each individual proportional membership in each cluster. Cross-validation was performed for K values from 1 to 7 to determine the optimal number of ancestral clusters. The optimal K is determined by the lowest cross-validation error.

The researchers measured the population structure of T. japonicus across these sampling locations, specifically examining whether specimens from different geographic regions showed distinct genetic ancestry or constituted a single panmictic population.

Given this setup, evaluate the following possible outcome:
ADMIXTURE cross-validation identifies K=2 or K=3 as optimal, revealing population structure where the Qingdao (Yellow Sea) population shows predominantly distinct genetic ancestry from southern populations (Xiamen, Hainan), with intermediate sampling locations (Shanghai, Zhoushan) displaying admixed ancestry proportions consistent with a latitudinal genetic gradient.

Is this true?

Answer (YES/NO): NO